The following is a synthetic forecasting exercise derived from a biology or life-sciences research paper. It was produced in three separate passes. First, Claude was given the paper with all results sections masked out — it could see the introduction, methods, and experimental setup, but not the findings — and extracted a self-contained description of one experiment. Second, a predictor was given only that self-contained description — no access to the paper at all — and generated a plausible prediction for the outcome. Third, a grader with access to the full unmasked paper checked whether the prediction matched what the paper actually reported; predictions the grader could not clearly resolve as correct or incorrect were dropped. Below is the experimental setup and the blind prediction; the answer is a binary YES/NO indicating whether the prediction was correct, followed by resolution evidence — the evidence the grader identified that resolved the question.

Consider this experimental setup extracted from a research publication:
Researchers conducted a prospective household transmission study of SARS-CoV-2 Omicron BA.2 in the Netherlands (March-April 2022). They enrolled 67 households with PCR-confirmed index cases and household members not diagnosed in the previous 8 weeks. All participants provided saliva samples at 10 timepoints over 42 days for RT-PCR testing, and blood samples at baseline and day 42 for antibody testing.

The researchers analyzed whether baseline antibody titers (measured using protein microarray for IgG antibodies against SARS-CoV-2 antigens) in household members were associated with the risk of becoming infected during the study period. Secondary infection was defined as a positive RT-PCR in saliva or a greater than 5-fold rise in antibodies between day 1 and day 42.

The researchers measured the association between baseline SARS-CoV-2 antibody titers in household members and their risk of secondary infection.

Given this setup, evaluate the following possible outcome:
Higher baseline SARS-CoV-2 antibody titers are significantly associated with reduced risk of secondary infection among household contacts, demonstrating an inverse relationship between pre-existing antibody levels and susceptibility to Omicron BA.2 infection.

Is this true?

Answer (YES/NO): YES